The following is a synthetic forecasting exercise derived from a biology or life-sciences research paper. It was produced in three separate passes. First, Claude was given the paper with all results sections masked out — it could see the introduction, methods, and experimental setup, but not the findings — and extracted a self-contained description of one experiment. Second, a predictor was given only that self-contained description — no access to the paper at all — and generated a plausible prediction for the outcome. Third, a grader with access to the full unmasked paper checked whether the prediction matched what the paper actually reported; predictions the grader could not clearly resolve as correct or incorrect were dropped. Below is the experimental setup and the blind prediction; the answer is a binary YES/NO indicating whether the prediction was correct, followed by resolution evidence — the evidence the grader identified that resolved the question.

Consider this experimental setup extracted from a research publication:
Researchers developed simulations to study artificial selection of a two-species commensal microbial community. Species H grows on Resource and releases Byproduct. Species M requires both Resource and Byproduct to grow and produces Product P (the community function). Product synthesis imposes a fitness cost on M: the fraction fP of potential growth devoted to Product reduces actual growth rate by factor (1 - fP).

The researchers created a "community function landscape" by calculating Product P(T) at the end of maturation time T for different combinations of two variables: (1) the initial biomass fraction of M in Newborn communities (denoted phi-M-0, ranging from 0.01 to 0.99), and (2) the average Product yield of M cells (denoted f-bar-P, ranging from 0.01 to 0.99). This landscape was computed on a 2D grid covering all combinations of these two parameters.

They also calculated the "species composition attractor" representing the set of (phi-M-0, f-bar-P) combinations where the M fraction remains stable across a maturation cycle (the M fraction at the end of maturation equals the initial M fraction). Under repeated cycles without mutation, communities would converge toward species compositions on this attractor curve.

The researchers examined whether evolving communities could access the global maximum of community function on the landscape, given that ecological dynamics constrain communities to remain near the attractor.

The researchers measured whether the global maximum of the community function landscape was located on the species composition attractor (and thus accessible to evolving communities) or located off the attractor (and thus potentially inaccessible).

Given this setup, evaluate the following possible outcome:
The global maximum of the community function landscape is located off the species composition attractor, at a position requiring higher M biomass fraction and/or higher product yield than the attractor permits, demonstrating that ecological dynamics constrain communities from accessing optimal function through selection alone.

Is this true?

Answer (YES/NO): NO